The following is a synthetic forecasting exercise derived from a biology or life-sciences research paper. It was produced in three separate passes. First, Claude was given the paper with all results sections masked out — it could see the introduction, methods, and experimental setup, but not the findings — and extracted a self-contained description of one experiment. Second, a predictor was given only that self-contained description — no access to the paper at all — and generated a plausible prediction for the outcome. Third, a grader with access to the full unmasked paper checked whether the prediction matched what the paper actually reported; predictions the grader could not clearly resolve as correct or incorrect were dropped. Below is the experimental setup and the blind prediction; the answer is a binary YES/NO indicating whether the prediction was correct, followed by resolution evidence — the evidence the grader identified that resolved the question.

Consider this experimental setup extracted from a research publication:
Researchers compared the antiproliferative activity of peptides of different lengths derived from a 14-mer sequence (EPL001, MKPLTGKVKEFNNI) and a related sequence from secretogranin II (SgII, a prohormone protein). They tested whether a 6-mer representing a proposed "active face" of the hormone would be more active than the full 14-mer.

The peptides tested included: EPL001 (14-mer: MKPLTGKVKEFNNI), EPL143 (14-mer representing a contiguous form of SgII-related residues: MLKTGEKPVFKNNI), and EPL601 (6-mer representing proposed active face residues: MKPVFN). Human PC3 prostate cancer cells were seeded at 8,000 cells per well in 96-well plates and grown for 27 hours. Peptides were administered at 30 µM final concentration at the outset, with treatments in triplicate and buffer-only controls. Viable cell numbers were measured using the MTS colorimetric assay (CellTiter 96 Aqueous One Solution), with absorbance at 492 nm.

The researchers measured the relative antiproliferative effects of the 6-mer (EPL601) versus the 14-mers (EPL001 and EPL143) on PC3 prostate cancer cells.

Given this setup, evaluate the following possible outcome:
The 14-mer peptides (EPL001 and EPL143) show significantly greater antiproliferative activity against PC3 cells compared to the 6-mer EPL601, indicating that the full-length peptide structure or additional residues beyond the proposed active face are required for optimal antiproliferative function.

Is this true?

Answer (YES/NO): NO